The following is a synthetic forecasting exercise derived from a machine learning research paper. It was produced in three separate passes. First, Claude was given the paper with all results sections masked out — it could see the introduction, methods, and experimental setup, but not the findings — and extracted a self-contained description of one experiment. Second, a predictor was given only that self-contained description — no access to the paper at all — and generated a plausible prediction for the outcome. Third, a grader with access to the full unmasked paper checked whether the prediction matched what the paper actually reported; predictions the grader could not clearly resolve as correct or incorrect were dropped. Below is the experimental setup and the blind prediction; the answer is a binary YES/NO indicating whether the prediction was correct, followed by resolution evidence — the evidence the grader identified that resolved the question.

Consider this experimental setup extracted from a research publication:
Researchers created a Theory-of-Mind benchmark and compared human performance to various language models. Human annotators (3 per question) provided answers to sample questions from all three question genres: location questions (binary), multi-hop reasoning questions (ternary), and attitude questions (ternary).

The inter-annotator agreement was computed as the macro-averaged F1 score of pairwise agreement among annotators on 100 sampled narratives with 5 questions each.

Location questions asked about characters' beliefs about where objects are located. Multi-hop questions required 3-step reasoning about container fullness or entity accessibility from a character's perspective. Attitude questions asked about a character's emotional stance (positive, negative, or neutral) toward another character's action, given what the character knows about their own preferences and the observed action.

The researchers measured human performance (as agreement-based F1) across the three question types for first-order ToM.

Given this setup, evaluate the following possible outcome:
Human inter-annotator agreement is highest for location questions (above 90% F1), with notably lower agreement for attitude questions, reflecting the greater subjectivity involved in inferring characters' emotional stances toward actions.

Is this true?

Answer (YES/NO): YES